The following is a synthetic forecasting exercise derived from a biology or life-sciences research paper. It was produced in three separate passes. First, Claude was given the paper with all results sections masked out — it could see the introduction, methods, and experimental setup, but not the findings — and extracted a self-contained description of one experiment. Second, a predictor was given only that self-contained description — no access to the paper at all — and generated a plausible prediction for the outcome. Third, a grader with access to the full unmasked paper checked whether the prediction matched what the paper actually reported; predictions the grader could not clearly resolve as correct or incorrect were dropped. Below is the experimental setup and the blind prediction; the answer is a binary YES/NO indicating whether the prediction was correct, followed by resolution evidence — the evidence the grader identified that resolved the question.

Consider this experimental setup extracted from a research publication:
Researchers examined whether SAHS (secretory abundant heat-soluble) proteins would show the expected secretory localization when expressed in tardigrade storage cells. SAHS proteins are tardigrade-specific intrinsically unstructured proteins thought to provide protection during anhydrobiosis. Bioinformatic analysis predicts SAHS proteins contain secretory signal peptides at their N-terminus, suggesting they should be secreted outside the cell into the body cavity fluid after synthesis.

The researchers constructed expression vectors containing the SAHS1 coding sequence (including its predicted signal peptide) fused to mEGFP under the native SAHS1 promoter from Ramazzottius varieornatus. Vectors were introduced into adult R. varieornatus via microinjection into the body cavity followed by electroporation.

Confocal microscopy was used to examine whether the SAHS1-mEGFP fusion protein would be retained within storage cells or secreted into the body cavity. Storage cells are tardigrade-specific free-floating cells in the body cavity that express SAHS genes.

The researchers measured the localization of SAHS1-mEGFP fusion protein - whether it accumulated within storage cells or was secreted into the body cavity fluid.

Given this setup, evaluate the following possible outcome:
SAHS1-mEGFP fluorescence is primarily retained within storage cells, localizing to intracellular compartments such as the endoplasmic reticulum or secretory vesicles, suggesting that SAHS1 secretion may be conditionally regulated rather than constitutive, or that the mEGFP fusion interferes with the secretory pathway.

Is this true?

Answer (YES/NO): YES